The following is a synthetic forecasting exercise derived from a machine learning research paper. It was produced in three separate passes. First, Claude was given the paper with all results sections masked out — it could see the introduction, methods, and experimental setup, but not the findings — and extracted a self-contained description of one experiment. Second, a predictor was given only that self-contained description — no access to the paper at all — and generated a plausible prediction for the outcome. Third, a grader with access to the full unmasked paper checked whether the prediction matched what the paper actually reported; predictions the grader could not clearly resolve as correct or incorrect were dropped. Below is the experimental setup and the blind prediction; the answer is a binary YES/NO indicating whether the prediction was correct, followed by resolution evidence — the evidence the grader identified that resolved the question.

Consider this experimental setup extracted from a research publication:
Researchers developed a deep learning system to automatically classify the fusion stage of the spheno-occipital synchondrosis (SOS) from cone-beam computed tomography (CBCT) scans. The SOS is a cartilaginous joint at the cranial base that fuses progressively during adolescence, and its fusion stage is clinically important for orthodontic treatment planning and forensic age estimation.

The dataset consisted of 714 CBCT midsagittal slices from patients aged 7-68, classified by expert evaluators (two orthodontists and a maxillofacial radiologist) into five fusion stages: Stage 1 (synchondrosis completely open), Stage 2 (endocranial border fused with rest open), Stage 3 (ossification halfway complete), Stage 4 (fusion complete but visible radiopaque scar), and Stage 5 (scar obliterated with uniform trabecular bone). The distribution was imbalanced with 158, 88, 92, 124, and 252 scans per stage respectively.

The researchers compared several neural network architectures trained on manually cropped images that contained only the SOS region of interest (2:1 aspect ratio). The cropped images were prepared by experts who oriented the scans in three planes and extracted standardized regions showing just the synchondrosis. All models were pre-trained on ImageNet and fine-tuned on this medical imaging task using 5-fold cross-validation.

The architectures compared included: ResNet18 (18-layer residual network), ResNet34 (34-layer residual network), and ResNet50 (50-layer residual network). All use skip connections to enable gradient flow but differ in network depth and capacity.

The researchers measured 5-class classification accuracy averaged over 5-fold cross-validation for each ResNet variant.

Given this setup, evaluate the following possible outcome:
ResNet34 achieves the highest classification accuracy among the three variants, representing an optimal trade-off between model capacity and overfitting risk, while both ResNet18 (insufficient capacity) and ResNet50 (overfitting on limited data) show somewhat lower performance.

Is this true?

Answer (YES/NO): NO